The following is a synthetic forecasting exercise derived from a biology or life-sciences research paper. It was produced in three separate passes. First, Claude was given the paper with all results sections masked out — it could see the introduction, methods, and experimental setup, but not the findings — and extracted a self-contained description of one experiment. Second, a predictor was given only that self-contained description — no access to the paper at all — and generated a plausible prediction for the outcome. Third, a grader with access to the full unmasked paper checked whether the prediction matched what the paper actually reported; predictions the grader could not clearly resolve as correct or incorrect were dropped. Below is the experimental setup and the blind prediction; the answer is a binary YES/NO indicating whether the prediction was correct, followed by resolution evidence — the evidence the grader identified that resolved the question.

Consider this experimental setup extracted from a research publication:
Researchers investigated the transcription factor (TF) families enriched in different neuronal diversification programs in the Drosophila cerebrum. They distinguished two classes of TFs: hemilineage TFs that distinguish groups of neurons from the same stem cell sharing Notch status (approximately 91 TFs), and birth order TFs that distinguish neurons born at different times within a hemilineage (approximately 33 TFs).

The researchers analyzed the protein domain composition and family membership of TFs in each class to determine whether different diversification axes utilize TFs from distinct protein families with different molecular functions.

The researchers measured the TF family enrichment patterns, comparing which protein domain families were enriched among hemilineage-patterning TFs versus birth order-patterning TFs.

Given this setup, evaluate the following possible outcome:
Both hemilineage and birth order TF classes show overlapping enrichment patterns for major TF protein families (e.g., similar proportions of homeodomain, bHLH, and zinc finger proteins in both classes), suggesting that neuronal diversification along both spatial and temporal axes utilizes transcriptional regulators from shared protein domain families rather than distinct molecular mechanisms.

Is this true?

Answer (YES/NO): NO